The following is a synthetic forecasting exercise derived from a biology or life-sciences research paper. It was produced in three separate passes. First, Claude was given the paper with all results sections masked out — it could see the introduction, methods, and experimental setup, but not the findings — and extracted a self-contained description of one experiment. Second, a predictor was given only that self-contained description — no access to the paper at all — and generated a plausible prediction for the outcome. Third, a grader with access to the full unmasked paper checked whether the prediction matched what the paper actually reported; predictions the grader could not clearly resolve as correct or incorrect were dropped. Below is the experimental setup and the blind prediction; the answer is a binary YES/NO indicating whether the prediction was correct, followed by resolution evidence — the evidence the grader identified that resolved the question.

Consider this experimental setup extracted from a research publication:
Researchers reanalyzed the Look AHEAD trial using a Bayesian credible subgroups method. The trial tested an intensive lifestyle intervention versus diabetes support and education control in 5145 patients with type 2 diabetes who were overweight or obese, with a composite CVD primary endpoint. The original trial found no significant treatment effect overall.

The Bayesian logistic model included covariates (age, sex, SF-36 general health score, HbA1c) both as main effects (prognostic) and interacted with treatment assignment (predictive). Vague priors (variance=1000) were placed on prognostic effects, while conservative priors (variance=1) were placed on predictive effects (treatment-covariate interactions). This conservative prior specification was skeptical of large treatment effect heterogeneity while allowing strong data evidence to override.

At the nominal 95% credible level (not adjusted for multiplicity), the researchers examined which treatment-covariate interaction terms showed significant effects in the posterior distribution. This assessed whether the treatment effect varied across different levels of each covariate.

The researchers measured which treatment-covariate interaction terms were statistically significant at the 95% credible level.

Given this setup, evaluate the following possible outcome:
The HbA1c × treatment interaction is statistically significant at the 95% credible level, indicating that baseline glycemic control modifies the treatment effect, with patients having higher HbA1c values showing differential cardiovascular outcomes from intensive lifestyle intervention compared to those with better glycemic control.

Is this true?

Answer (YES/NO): YES